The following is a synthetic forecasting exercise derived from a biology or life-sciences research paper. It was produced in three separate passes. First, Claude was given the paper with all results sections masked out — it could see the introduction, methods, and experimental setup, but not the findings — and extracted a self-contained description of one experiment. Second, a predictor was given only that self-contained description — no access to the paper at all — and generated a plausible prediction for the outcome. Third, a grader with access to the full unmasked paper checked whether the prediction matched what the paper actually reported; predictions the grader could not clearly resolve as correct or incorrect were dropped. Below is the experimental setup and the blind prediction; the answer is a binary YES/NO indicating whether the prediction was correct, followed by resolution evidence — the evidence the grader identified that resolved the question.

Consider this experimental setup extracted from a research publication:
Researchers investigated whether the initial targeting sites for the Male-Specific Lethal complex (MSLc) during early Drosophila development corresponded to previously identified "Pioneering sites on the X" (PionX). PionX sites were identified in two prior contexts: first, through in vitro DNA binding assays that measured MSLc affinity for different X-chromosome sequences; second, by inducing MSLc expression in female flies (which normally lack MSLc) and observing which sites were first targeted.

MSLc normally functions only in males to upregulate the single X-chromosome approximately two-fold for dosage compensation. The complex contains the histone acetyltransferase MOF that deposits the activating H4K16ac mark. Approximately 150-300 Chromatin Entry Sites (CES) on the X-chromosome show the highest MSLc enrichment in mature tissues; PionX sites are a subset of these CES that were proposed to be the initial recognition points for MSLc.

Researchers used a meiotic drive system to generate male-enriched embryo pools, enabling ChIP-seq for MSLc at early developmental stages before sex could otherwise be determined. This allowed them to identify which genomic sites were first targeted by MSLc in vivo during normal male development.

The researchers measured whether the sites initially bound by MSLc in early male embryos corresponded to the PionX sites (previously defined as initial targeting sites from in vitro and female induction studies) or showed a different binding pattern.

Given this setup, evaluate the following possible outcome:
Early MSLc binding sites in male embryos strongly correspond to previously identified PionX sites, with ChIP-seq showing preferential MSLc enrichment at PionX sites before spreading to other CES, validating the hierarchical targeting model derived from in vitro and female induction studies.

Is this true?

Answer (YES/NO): NO